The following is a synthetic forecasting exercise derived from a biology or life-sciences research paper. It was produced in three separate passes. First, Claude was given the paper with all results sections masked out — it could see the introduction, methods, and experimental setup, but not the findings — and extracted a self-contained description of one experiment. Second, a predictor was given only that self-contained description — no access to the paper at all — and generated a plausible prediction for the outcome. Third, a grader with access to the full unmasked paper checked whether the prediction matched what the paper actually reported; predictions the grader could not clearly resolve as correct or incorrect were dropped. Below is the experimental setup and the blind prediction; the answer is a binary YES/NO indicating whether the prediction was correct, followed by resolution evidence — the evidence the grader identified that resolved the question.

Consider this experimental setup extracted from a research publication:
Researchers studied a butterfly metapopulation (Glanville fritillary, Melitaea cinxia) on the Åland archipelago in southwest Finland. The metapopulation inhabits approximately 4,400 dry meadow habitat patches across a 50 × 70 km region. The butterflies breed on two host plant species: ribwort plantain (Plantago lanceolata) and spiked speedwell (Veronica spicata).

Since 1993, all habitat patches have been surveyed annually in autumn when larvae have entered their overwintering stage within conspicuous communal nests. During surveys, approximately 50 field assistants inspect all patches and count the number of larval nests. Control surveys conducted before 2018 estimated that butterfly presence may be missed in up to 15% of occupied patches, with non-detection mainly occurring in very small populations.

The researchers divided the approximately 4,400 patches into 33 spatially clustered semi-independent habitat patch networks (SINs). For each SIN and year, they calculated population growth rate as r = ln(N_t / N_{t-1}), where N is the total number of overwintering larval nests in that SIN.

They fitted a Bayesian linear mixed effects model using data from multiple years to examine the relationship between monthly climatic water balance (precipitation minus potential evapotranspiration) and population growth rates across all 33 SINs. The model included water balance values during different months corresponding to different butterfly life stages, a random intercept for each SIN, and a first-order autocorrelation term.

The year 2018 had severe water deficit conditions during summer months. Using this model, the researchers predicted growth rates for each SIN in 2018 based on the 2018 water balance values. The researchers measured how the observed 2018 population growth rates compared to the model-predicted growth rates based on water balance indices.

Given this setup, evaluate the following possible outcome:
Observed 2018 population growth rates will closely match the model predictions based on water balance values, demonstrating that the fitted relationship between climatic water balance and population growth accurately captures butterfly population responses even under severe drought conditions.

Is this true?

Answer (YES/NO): NO